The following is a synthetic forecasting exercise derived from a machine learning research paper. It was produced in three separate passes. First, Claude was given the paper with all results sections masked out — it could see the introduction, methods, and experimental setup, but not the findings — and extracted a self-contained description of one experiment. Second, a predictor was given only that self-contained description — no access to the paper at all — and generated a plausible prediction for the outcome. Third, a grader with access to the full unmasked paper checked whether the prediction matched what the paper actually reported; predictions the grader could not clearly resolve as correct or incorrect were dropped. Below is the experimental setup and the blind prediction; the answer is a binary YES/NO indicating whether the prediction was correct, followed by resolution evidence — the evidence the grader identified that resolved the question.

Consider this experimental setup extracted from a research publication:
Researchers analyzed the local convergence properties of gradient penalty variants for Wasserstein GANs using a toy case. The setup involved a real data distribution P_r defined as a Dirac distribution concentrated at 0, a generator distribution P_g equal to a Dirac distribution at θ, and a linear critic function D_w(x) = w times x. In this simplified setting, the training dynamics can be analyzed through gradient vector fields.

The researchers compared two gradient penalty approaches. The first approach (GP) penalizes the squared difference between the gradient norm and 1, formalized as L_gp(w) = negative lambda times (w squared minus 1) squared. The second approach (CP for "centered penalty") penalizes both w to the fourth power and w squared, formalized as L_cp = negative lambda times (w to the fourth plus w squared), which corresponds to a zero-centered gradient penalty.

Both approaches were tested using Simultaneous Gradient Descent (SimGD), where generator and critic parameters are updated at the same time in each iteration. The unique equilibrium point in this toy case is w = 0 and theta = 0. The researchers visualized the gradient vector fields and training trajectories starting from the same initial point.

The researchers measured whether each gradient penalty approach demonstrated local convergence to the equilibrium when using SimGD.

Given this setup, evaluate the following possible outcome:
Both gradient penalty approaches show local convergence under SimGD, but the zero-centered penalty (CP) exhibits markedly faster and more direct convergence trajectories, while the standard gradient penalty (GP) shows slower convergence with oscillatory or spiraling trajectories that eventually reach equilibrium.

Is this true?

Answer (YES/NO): NO